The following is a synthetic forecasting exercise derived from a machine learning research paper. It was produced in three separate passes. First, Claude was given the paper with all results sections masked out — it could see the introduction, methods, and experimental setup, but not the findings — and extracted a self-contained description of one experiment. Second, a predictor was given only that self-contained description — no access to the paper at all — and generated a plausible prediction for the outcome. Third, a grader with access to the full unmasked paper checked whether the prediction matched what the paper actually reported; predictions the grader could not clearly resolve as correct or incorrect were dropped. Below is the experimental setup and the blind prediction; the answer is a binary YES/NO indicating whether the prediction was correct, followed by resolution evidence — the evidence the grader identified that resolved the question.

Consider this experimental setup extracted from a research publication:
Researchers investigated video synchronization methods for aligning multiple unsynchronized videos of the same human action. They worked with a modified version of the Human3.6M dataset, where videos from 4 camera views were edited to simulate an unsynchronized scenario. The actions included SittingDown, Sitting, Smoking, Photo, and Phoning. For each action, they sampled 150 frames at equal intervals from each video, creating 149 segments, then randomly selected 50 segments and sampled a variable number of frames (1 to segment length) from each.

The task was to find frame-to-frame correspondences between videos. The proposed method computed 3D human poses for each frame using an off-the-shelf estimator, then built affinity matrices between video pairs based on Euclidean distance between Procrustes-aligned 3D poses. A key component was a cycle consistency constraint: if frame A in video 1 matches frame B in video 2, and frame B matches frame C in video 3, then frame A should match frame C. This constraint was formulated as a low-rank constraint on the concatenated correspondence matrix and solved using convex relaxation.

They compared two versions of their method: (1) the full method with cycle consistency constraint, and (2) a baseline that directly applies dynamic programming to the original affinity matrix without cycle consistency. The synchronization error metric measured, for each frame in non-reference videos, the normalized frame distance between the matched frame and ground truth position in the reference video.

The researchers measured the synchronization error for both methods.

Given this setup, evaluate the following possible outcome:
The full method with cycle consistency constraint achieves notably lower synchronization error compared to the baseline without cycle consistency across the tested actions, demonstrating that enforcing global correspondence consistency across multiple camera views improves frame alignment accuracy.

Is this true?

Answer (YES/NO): YES